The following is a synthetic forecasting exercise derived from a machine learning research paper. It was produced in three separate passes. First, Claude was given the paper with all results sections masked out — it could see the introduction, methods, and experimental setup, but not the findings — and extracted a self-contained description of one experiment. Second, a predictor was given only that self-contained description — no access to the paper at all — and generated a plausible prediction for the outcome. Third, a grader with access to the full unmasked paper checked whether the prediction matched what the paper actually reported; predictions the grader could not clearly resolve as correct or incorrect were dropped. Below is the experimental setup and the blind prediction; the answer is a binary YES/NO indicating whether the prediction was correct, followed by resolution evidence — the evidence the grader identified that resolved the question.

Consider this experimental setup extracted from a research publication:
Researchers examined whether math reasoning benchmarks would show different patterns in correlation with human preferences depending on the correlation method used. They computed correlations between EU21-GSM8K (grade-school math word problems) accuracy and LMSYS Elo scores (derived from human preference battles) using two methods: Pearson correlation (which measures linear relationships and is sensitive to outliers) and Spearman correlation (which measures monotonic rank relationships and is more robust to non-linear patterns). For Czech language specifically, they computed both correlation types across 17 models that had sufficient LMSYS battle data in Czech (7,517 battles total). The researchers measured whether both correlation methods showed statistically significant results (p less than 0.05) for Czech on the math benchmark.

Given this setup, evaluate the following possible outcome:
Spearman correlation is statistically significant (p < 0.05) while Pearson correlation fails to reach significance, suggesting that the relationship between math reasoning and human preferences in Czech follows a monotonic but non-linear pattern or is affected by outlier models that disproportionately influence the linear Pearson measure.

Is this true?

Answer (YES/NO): NO